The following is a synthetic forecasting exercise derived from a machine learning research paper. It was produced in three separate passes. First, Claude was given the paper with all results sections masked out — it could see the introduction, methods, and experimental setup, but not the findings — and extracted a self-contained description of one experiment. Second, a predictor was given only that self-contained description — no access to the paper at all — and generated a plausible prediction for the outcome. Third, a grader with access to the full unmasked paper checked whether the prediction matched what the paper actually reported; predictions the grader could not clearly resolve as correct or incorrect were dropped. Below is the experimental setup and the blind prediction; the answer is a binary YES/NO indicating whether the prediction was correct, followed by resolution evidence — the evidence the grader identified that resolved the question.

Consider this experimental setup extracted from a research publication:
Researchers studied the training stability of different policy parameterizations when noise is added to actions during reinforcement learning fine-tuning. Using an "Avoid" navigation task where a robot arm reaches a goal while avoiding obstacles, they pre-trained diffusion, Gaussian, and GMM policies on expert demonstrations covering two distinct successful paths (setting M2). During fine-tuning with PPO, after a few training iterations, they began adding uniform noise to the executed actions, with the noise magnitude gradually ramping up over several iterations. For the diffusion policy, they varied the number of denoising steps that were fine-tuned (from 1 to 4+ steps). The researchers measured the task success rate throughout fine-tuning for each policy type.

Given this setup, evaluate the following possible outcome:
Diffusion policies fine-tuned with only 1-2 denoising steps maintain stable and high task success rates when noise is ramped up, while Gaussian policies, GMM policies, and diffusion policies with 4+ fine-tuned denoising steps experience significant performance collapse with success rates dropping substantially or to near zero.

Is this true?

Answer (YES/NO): NO